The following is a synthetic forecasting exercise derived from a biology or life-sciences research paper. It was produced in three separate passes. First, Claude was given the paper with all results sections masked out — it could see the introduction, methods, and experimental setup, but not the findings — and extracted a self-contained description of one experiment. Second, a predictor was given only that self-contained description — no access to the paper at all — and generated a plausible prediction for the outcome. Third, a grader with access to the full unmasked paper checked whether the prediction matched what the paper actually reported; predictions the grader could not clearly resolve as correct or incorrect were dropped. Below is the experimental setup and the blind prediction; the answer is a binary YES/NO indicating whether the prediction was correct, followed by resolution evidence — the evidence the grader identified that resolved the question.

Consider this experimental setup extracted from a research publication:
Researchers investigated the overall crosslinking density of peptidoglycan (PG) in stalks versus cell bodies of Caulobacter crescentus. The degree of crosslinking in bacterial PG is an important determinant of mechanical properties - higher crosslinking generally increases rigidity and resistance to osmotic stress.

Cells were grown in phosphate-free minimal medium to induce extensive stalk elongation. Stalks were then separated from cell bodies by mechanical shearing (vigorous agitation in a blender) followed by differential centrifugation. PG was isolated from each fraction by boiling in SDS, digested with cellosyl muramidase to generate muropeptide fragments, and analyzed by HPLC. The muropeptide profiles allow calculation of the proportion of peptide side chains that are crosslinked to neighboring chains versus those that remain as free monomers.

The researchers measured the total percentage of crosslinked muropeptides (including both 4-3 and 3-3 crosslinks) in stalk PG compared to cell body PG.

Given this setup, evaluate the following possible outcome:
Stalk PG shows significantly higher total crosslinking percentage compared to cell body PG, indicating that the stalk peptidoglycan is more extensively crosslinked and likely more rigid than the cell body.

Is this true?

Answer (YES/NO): YES